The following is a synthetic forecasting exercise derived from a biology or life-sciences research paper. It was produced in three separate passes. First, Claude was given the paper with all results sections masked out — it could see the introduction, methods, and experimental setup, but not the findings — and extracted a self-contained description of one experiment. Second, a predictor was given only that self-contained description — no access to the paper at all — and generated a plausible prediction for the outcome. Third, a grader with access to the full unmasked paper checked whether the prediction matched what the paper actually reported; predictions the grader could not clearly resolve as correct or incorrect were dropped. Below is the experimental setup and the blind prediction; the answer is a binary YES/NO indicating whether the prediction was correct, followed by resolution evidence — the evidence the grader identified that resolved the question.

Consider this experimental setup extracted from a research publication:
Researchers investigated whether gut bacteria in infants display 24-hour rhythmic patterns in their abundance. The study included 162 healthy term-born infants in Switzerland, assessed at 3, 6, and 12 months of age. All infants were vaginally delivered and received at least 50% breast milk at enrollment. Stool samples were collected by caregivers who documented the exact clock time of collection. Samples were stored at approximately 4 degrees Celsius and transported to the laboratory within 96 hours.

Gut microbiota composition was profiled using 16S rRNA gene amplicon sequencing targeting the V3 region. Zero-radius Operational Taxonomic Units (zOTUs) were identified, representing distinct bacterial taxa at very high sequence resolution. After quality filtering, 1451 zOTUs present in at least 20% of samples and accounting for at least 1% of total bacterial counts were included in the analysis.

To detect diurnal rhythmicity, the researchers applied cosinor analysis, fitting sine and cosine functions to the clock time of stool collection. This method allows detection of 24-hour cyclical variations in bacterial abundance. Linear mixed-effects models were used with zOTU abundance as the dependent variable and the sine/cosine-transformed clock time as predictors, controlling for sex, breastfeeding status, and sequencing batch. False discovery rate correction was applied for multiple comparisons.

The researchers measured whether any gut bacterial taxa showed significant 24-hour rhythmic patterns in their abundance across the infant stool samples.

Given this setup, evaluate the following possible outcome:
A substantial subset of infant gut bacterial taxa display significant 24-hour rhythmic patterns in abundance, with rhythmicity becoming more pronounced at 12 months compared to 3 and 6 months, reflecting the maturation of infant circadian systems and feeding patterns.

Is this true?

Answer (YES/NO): YES